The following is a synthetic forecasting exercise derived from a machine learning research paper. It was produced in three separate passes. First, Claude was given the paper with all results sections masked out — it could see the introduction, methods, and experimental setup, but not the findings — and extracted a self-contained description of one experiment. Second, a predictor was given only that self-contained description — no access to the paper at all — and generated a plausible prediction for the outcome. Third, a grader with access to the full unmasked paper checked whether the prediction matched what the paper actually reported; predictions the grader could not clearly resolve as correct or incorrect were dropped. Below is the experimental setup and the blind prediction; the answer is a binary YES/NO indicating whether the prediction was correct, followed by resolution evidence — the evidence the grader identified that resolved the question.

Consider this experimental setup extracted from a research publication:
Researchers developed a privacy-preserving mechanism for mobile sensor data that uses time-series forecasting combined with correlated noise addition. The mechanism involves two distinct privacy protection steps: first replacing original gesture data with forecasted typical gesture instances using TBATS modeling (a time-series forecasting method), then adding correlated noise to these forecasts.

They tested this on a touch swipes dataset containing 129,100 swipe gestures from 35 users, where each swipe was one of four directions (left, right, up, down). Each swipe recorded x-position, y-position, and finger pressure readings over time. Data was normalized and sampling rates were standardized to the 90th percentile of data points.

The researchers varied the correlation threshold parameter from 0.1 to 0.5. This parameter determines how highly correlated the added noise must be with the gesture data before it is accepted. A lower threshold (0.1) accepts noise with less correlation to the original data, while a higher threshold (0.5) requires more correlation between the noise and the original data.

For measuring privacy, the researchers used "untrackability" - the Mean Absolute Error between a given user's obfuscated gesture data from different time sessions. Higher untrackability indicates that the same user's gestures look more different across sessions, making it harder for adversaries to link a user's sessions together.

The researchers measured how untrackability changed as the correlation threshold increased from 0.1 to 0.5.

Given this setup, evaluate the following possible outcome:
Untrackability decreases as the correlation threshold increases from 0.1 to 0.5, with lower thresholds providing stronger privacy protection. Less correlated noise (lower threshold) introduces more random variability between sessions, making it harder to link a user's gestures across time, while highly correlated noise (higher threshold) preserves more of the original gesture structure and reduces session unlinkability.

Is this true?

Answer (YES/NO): NO